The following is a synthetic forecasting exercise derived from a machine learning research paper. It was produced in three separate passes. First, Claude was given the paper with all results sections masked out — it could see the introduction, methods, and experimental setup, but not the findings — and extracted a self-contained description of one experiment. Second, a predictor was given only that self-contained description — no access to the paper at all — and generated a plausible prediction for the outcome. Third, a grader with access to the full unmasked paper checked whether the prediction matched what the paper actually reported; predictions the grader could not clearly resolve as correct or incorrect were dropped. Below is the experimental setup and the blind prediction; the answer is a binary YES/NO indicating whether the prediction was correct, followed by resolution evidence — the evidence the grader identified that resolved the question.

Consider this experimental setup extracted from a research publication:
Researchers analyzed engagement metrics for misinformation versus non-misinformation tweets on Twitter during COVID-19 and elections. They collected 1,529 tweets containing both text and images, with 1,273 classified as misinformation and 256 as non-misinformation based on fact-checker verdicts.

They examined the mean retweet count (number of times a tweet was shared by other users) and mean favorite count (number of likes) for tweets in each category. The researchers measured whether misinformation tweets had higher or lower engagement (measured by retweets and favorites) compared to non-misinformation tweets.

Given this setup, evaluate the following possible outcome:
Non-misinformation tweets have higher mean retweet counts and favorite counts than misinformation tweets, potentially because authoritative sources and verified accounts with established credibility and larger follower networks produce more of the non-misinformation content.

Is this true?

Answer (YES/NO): NO